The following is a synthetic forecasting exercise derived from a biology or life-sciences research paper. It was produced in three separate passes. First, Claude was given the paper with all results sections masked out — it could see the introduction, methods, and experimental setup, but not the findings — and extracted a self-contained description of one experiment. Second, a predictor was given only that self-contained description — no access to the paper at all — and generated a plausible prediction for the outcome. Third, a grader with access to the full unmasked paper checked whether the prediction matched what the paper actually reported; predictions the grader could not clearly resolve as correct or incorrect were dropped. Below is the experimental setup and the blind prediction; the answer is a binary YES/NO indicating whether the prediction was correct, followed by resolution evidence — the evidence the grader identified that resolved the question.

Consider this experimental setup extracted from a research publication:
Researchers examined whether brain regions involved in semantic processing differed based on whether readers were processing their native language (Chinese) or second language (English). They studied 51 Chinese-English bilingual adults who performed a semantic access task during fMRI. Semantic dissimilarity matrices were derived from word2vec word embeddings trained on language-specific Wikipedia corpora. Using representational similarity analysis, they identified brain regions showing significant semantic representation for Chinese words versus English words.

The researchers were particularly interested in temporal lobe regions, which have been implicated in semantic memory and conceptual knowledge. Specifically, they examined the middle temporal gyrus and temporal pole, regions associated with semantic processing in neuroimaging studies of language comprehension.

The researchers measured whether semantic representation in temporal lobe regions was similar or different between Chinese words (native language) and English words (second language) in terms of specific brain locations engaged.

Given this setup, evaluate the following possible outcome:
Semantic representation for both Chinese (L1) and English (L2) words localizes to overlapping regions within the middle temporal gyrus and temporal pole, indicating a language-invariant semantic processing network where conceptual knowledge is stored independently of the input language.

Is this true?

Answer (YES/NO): NO